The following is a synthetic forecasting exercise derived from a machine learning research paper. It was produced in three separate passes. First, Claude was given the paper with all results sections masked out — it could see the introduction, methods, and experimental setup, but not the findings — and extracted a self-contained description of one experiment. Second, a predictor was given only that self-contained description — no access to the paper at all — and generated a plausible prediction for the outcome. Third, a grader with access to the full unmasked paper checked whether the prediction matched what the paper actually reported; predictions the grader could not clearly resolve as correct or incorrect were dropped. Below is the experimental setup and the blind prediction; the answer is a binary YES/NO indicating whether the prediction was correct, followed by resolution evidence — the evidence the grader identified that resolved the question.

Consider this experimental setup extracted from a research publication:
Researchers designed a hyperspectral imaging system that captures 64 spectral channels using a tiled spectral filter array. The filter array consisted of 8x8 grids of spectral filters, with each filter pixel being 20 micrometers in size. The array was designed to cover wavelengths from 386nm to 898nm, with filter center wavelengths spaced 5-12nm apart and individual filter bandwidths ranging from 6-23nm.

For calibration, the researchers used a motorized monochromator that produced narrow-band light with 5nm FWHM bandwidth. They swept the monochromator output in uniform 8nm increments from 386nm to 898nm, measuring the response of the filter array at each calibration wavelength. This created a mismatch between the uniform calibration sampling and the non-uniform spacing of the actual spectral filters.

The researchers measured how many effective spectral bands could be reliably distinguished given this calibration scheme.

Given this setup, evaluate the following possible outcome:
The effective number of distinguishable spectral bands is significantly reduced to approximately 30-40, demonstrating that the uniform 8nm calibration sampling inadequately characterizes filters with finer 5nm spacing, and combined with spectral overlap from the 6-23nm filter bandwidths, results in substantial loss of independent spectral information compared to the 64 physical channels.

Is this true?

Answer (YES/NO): NO